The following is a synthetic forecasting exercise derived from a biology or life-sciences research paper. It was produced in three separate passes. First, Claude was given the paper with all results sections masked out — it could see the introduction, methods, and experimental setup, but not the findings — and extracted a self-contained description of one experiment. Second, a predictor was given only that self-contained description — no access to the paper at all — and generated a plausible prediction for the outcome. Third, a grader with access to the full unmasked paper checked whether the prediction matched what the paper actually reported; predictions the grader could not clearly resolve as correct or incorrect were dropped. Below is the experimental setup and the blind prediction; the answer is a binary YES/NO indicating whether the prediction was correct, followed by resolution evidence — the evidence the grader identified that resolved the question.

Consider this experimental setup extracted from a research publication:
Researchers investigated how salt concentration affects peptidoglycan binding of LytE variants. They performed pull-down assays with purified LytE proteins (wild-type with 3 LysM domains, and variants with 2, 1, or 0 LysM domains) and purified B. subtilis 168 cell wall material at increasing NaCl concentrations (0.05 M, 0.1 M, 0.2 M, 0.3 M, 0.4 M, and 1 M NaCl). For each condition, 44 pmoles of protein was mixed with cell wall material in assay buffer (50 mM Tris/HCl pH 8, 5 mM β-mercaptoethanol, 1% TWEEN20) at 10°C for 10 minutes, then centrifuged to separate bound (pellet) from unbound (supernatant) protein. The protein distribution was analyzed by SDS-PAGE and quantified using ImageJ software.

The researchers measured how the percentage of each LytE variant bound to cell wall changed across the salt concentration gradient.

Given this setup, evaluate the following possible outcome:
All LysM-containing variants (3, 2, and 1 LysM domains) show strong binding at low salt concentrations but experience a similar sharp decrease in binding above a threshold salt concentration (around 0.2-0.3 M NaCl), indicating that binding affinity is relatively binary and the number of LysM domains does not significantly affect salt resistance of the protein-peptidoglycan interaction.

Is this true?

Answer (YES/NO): NO